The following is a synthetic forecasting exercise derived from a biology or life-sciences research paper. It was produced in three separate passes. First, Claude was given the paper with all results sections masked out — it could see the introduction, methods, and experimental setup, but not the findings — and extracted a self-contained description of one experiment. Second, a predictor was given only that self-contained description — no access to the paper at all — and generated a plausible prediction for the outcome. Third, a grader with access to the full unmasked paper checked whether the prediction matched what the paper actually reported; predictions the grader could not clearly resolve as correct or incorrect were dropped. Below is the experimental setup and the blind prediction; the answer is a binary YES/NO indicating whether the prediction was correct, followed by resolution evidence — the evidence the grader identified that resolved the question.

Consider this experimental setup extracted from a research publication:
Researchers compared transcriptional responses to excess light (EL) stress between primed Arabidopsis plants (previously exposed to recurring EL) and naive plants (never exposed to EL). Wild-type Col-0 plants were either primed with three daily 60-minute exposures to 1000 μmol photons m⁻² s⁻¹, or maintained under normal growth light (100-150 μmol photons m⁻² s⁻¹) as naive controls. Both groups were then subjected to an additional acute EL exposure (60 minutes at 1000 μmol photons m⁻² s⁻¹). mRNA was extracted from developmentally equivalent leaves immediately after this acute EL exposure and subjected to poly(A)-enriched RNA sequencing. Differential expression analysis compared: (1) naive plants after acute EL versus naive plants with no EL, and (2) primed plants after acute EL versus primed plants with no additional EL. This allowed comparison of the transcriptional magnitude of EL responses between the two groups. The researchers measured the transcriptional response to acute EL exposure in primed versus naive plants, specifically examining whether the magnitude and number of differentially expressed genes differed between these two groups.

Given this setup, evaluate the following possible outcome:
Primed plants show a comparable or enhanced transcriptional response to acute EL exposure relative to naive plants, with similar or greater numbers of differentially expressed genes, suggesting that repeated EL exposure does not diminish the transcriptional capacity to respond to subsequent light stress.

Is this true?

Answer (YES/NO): NO